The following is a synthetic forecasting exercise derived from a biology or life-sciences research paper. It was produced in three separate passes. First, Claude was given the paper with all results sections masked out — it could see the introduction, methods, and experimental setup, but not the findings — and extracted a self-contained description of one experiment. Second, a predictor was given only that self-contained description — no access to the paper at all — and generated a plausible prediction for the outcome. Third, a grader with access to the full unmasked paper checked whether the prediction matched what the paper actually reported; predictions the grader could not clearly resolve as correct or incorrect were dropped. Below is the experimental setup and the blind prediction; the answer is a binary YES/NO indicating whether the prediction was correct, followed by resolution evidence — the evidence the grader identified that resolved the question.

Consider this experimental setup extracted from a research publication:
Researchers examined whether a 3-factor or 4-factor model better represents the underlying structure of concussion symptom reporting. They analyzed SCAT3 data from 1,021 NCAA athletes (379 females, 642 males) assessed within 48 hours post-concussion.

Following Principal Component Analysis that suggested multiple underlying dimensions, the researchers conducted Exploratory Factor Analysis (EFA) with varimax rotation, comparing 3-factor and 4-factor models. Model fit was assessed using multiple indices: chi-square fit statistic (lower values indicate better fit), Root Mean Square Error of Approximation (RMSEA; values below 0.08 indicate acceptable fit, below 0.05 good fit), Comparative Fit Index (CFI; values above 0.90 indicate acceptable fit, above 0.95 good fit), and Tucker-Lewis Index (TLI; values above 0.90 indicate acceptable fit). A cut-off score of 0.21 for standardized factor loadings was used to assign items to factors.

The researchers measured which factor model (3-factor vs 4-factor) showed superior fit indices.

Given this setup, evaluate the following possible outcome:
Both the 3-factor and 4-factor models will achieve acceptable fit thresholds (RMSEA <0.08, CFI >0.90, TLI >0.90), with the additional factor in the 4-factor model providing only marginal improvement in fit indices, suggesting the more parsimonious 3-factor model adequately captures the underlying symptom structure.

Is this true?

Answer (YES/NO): NO